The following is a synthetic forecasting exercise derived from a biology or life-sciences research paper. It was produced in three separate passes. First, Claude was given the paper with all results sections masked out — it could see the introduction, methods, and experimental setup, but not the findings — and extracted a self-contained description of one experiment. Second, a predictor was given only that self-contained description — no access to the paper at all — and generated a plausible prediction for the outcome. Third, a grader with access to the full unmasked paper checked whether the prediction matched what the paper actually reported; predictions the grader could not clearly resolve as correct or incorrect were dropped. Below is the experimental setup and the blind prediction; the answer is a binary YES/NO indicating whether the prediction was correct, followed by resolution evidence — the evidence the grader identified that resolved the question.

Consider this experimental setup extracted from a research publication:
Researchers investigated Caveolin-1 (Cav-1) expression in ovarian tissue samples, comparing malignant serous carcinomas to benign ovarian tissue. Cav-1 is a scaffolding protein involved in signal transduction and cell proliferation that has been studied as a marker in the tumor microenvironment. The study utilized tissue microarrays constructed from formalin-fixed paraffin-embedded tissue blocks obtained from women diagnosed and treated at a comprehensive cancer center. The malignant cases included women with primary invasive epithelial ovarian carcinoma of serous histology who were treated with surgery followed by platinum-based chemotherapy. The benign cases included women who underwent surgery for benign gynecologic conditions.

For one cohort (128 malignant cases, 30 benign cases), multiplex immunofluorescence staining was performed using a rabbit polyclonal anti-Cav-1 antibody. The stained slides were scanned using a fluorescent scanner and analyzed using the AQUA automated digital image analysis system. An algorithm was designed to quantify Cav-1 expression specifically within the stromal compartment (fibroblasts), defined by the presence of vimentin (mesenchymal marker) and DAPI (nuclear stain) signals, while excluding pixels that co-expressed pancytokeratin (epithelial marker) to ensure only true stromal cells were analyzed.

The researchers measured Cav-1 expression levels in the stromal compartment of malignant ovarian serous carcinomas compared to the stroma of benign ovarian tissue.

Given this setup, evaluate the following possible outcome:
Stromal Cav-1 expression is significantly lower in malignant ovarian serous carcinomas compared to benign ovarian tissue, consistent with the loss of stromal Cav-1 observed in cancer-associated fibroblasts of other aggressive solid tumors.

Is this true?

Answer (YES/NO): YES